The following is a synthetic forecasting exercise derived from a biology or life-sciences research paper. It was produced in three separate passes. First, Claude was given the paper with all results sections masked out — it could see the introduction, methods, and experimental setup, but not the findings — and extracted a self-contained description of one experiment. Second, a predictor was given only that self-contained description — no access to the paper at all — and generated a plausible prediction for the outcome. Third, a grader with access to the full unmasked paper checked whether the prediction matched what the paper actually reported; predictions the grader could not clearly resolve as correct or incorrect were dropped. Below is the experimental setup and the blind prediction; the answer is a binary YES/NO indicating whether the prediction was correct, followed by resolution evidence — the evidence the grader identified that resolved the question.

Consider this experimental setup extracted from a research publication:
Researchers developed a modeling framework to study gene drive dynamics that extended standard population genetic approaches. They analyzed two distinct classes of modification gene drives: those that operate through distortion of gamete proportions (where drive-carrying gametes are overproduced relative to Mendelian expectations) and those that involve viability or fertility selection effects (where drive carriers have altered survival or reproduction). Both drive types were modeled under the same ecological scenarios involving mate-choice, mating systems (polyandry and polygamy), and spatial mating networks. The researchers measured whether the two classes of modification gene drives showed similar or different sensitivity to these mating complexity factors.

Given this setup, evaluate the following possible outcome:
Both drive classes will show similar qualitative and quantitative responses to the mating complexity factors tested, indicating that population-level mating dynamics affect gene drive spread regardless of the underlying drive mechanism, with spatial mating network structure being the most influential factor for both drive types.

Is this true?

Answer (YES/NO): NO